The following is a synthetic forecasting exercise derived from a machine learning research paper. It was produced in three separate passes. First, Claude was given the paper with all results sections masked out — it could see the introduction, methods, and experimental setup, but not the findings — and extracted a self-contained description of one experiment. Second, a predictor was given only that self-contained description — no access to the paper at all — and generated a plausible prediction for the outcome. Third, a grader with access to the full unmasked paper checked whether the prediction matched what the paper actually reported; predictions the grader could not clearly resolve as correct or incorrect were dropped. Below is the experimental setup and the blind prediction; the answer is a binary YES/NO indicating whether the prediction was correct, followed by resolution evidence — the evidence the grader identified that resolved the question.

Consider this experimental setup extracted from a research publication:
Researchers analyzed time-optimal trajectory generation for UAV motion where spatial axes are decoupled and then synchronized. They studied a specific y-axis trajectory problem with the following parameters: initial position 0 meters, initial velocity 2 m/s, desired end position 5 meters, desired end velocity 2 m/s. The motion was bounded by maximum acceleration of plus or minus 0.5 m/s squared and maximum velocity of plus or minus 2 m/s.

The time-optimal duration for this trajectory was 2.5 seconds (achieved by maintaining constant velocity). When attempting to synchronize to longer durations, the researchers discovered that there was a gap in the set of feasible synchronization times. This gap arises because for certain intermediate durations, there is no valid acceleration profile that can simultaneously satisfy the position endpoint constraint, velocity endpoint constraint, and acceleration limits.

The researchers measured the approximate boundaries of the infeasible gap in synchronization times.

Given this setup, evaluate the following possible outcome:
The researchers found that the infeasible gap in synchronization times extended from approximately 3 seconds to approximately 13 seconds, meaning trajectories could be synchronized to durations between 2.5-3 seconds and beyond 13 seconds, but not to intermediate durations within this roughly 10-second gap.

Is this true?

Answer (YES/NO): YES